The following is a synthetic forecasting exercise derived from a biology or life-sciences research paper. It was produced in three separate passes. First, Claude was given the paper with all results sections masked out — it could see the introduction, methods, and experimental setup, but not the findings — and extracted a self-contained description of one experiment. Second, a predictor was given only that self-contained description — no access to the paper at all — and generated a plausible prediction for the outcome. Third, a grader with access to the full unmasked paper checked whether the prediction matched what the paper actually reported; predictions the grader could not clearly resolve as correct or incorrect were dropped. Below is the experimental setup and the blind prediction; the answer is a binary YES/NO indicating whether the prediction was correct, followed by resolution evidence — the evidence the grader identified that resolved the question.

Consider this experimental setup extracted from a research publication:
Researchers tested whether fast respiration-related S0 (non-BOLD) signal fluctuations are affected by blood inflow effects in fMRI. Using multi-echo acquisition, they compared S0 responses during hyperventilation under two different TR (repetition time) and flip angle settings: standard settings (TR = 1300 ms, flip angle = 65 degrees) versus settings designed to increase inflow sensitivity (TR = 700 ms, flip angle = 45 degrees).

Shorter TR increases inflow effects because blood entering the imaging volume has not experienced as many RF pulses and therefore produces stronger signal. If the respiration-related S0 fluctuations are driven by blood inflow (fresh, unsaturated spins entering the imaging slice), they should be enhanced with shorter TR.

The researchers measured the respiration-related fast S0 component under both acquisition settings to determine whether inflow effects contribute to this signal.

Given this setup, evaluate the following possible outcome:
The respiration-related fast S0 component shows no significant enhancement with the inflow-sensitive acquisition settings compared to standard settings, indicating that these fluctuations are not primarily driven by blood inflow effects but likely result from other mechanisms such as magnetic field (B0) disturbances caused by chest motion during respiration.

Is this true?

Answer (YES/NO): NO